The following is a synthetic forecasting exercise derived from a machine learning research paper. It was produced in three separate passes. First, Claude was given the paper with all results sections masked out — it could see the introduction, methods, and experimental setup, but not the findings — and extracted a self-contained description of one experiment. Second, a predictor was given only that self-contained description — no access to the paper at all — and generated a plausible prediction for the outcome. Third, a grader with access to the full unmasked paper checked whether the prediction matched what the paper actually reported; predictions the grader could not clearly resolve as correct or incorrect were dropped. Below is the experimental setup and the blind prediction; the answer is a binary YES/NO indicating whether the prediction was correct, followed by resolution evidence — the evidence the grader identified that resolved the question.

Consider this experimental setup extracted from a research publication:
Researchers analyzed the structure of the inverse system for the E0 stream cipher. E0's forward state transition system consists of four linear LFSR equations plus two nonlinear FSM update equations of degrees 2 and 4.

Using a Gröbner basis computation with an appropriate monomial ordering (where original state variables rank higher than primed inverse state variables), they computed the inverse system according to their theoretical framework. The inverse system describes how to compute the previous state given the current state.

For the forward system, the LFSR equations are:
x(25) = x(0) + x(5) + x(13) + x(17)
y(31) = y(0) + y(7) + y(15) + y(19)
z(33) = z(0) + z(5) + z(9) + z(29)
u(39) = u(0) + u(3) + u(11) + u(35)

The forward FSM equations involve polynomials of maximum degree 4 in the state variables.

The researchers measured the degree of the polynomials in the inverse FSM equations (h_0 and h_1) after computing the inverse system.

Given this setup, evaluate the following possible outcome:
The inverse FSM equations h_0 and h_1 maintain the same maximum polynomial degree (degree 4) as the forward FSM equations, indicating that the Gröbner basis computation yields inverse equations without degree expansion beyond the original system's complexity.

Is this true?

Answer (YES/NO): YES